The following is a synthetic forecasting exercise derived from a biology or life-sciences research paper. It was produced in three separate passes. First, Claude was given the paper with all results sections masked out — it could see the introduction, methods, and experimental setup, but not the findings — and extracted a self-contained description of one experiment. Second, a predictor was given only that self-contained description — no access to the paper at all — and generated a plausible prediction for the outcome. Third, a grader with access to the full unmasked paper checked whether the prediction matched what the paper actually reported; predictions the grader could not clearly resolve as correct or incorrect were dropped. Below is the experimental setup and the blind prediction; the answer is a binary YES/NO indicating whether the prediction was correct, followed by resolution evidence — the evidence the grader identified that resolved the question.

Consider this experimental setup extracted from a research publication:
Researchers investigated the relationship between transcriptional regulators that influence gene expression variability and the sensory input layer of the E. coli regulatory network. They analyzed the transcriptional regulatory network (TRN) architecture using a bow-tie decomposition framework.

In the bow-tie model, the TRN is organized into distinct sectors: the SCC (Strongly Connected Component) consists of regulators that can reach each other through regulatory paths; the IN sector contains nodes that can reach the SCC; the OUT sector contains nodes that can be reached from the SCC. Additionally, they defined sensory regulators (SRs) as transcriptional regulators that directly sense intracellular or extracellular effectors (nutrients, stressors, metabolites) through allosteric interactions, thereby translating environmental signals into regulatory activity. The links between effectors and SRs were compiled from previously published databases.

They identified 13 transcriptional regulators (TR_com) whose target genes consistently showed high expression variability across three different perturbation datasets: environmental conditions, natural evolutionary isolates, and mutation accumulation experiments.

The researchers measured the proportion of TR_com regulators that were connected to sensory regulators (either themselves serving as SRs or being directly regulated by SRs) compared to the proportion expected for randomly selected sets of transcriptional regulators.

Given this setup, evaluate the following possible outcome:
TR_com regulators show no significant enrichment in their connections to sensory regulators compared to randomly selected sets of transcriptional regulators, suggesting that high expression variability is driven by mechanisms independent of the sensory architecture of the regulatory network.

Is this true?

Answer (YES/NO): NO